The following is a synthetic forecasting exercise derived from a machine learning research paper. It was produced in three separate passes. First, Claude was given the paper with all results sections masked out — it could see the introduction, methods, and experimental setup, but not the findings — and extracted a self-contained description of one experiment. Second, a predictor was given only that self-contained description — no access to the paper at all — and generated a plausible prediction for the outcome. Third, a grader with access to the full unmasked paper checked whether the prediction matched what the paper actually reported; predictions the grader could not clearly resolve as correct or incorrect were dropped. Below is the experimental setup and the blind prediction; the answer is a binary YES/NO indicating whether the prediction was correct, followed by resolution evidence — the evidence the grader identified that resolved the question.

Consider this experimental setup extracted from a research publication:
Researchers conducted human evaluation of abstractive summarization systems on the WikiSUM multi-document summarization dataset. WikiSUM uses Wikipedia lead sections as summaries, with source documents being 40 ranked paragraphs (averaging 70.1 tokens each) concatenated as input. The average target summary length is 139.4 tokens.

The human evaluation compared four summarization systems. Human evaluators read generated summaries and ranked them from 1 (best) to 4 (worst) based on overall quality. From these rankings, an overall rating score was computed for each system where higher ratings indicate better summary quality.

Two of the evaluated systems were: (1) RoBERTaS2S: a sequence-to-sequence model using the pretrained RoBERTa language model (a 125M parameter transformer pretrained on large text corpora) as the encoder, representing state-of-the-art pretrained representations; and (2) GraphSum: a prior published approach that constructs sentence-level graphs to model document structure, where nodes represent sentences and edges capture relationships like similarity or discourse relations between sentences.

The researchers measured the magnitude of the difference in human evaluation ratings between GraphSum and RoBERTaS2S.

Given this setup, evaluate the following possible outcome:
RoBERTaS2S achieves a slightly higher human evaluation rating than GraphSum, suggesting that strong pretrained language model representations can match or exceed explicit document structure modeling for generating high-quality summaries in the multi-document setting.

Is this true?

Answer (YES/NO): NO